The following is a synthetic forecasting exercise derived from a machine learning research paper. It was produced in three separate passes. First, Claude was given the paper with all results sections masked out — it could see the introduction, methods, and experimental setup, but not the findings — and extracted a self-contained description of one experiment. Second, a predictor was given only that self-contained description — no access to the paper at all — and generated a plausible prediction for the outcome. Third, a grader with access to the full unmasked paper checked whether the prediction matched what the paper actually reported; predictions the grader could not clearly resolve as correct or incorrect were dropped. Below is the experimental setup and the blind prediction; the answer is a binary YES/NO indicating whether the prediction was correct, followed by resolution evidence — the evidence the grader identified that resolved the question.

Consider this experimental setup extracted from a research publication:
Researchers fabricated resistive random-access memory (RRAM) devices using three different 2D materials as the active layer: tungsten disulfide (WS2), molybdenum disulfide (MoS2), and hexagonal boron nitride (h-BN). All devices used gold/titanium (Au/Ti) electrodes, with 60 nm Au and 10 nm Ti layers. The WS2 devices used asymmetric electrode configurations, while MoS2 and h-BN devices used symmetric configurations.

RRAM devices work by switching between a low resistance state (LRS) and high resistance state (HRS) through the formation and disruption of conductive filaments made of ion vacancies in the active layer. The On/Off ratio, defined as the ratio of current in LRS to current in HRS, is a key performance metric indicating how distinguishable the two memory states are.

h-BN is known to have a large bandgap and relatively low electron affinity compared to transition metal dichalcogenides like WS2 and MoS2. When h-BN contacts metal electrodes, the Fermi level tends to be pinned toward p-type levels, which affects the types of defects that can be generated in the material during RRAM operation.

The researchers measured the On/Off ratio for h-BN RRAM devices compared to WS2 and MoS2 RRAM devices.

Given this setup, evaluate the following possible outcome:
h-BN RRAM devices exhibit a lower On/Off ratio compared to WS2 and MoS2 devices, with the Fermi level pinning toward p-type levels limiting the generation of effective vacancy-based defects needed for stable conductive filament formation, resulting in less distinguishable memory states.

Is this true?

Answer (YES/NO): YES